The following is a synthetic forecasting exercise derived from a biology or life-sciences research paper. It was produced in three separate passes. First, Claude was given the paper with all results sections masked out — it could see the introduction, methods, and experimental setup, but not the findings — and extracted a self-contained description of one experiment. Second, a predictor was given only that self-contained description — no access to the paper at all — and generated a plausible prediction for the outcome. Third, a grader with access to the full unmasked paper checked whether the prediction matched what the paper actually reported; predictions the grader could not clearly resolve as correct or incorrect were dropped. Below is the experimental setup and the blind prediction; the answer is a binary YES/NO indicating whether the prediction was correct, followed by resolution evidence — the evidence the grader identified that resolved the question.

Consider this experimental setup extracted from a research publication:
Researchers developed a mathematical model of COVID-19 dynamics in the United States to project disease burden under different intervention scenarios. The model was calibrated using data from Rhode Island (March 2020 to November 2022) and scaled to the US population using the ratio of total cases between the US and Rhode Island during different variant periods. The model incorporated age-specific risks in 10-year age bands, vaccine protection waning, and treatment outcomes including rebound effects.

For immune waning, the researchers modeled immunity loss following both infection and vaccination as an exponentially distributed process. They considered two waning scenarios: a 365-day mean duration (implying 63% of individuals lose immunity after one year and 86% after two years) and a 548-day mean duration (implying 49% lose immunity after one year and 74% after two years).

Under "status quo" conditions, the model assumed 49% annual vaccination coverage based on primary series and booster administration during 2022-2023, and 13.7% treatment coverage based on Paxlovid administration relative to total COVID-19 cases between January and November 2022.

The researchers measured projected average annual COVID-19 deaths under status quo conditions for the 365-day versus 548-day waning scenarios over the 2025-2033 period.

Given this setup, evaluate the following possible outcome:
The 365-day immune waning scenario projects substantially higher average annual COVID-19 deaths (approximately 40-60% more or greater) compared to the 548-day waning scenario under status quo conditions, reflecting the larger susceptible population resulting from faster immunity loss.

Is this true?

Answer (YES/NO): NO